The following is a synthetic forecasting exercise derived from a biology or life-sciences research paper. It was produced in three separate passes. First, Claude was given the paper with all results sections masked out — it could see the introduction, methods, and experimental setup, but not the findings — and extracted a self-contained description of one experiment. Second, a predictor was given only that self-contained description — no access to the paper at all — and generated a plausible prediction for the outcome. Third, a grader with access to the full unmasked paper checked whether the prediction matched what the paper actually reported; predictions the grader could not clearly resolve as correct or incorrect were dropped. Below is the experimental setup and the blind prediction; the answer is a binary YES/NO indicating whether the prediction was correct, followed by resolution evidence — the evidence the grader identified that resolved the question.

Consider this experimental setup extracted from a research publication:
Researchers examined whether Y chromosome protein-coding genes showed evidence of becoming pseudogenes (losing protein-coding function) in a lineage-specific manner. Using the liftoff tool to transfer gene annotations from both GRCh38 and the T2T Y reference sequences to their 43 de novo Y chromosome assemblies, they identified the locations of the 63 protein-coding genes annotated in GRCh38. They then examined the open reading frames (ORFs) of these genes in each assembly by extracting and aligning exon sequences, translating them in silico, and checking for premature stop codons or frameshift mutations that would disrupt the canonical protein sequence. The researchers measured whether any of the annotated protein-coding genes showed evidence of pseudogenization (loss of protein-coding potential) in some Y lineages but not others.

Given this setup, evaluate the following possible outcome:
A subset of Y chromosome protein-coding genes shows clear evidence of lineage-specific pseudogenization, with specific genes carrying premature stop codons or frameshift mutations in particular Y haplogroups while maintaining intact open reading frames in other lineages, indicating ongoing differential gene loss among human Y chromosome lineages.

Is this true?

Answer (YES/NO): NO